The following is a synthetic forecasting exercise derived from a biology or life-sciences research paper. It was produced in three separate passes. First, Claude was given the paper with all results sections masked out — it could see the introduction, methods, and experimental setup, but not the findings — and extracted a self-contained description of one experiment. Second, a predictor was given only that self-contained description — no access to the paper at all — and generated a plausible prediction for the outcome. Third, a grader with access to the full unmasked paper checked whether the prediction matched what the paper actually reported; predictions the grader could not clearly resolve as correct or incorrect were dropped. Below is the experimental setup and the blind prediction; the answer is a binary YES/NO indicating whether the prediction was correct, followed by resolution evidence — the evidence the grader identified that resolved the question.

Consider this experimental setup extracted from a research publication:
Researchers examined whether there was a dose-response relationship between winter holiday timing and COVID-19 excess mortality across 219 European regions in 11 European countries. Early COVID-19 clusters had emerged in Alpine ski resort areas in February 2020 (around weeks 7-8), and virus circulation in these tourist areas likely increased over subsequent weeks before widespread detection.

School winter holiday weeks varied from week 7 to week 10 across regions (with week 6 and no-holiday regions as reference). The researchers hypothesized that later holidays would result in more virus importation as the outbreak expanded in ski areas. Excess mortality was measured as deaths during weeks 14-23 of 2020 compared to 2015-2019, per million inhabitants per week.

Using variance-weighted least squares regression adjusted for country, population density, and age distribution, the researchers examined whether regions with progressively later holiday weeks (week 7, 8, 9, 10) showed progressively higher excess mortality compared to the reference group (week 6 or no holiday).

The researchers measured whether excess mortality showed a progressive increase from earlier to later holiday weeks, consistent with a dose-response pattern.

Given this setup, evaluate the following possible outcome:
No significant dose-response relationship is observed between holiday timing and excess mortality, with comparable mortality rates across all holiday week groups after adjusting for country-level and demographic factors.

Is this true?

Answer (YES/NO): NO